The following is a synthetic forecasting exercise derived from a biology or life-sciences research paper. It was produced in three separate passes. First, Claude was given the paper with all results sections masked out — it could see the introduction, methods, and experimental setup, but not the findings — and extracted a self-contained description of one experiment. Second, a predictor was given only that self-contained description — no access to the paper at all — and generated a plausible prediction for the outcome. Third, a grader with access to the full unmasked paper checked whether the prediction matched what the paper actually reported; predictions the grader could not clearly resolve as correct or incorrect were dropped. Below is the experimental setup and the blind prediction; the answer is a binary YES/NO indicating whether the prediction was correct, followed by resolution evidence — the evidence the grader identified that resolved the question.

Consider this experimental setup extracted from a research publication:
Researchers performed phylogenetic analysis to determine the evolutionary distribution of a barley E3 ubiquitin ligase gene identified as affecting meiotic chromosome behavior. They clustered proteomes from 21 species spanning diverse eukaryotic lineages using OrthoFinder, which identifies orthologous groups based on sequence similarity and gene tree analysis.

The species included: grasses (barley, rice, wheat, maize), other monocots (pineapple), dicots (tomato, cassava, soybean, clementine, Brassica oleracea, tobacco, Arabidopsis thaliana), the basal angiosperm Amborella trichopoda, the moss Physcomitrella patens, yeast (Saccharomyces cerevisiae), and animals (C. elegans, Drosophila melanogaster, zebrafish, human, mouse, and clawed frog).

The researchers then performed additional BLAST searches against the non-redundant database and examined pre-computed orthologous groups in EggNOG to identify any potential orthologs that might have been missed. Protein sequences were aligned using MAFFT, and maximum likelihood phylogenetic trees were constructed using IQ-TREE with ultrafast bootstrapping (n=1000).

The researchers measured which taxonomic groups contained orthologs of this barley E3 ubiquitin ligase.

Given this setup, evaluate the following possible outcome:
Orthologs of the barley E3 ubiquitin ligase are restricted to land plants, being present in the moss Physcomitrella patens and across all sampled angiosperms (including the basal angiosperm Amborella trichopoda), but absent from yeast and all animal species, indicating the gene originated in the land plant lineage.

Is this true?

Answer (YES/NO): NO